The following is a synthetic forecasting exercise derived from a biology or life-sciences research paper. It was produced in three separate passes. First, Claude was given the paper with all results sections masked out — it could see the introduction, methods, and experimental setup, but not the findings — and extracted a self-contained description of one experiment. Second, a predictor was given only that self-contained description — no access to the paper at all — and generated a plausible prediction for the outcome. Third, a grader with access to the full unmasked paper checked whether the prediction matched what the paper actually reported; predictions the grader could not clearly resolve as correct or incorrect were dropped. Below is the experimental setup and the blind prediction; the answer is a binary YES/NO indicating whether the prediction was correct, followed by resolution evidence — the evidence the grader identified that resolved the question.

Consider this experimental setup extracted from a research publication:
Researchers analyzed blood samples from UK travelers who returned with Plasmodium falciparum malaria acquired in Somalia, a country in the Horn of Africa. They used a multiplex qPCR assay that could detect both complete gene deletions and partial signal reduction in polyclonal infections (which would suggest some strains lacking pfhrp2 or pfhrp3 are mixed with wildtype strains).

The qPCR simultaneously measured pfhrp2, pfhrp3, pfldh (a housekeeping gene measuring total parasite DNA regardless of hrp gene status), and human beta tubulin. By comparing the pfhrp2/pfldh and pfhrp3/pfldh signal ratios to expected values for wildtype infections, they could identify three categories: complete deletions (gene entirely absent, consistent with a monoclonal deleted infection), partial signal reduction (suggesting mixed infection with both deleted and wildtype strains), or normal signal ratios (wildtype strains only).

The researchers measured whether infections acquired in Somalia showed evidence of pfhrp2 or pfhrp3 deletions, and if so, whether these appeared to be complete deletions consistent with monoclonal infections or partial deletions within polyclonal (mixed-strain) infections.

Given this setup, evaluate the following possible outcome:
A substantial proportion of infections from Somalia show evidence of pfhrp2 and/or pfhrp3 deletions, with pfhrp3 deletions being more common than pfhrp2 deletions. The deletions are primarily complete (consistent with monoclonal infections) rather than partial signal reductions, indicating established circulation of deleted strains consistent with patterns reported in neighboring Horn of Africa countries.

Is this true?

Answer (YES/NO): NO